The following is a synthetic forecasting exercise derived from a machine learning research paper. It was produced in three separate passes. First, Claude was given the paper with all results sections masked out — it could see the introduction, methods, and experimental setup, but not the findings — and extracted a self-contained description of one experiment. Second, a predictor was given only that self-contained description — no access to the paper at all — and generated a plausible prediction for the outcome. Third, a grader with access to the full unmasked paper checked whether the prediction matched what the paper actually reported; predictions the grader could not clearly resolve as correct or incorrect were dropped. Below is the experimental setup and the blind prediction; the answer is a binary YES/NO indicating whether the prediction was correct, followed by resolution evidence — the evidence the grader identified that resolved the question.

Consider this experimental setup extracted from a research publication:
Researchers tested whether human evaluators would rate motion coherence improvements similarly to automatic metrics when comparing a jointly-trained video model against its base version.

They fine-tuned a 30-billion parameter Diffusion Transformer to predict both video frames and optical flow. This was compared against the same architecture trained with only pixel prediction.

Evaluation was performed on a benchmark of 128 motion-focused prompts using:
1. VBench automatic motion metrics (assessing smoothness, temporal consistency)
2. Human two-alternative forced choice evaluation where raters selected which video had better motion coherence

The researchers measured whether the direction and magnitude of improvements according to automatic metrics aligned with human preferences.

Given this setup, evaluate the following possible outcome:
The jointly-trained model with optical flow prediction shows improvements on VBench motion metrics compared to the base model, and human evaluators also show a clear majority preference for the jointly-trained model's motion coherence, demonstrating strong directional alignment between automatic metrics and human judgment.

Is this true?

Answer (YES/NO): YES